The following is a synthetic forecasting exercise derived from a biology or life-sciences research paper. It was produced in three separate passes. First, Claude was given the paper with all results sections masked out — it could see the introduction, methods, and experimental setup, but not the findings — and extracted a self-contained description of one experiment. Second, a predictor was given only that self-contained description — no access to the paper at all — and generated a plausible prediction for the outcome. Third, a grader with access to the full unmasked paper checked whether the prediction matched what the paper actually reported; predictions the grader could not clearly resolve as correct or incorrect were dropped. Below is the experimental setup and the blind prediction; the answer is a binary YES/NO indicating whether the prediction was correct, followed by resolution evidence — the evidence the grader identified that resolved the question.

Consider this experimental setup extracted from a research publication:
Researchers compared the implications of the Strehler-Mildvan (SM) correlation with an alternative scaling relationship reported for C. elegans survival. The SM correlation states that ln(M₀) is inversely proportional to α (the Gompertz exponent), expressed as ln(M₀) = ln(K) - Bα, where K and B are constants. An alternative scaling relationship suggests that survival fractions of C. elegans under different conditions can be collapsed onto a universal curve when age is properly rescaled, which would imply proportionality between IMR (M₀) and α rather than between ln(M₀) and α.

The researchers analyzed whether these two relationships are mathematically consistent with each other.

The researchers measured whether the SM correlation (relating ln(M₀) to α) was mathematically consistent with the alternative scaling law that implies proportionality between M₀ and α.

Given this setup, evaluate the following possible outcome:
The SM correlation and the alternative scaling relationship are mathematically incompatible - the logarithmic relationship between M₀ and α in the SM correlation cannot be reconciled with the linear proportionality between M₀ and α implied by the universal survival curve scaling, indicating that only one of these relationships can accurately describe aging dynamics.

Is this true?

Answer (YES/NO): YES